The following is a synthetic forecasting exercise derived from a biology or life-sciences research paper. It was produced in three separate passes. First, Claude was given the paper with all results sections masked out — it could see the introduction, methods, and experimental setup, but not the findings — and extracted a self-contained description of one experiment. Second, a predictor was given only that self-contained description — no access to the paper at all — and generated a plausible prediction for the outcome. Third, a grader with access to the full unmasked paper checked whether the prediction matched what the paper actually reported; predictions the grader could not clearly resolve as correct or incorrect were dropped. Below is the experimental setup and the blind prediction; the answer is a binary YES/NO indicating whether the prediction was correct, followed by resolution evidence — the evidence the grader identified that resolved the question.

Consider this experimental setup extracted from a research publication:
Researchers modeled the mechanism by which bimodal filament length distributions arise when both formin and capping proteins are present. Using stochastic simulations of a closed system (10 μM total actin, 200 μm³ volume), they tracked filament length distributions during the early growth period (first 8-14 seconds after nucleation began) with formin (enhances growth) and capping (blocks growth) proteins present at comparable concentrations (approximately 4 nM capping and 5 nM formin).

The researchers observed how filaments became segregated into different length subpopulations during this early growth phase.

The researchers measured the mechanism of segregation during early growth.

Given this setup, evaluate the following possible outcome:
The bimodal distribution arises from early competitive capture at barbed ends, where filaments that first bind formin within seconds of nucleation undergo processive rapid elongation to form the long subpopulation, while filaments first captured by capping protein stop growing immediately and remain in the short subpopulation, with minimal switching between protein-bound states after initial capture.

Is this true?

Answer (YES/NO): NO